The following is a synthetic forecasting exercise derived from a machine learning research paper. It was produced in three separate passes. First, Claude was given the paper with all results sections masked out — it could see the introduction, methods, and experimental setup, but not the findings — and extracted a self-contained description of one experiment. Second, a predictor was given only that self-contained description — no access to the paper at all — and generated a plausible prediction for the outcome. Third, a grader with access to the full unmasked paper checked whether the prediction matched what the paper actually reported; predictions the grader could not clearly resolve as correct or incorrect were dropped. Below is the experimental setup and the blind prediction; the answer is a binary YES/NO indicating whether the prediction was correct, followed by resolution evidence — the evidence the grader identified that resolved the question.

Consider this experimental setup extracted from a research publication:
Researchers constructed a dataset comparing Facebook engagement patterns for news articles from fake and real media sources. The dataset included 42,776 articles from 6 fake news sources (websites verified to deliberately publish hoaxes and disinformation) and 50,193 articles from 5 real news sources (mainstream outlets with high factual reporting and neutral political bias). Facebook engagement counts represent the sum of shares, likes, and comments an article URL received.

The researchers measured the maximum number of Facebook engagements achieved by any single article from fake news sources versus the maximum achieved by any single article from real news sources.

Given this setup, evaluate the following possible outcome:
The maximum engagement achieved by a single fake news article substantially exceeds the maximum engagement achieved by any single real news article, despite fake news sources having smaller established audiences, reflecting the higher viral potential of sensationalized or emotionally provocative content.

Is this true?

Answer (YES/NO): NO